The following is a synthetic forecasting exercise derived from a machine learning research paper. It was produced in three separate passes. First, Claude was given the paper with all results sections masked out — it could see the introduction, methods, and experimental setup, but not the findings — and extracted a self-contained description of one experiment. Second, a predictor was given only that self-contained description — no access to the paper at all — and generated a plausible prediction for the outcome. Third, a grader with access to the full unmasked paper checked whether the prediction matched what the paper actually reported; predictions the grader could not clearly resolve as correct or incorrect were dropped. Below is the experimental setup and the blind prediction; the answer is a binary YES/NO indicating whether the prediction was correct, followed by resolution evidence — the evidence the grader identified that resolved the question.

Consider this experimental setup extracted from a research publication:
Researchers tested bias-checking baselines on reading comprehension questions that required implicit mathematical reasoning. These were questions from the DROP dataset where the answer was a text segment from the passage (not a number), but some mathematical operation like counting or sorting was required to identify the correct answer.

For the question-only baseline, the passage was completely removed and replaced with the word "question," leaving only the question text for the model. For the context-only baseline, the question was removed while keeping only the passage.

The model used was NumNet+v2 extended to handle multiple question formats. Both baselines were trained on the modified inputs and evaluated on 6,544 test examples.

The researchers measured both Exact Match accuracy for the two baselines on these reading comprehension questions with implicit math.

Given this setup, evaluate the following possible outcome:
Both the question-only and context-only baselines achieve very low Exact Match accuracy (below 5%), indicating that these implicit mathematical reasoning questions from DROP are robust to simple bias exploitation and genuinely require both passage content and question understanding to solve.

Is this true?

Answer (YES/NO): NO